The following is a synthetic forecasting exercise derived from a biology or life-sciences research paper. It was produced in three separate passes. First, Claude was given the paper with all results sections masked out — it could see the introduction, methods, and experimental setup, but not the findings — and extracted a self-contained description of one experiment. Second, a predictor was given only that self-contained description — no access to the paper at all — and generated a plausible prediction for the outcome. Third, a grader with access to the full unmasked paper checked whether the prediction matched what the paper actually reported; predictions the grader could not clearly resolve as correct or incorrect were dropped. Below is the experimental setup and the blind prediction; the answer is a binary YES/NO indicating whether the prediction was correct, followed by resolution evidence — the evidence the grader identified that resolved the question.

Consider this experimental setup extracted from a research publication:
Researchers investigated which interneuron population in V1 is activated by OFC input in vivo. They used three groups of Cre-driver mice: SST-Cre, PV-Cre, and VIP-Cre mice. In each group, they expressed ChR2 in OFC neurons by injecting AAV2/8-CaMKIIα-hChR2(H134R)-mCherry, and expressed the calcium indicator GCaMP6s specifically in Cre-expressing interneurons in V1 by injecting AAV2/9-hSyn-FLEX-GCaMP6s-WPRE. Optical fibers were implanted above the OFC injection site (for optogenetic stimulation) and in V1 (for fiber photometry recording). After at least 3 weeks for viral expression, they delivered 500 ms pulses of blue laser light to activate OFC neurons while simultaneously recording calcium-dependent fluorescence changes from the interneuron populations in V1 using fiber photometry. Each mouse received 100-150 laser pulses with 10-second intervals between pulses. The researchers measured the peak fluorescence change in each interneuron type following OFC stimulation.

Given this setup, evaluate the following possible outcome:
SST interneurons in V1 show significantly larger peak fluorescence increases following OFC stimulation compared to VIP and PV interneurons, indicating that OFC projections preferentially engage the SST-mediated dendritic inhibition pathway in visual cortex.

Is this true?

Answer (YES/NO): YES